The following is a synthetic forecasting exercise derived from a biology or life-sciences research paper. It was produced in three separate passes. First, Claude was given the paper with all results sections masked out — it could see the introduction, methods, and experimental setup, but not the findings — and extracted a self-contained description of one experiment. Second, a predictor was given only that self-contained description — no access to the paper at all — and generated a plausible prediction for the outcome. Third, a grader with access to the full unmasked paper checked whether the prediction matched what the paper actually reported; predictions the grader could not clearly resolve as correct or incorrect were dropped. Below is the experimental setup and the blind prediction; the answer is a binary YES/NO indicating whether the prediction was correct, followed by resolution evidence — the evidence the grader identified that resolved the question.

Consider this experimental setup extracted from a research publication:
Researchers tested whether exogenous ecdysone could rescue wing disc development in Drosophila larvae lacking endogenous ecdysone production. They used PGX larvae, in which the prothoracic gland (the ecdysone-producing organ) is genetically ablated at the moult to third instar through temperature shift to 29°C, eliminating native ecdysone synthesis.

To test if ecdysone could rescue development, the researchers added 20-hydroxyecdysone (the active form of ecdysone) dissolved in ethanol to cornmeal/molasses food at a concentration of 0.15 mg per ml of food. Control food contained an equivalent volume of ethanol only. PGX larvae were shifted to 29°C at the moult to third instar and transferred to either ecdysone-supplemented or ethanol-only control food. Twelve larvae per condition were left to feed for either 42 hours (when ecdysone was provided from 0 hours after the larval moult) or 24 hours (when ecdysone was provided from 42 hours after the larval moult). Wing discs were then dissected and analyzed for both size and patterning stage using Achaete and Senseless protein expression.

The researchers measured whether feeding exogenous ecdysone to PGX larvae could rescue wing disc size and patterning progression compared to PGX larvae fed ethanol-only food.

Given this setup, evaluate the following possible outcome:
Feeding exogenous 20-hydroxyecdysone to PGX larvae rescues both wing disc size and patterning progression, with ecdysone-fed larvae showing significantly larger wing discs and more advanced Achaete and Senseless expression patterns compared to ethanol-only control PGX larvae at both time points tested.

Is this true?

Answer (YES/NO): NO